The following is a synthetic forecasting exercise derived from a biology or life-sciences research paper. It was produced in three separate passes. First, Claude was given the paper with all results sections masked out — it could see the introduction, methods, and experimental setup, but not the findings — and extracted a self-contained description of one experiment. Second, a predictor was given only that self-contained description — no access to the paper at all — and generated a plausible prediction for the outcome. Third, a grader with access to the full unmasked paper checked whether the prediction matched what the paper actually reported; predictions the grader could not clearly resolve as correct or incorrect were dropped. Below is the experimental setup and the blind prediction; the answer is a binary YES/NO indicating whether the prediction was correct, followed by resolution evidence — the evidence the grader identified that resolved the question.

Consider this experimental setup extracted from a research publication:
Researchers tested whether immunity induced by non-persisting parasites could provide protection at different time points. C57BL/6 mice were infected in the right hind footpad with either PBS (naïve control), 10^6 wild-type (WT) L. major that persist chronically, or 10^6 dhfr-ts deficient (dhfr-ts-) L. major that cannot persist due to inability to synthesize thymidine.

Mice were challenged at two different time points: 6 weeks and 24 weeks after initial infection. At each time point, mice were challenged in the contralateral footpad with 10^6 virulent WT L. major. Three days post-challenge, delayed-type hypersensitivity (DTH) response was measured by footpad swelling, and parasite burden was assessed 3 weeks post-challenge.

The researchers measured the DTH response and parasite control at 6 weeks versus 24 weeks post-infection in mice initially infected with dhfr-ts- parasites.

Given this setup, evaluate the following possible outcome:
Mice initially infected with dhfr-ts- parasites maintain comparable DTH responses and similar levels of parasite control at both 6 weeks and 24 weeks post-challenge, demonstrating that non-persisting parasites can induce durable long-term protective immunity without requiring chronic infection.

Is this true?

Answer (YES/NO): NO